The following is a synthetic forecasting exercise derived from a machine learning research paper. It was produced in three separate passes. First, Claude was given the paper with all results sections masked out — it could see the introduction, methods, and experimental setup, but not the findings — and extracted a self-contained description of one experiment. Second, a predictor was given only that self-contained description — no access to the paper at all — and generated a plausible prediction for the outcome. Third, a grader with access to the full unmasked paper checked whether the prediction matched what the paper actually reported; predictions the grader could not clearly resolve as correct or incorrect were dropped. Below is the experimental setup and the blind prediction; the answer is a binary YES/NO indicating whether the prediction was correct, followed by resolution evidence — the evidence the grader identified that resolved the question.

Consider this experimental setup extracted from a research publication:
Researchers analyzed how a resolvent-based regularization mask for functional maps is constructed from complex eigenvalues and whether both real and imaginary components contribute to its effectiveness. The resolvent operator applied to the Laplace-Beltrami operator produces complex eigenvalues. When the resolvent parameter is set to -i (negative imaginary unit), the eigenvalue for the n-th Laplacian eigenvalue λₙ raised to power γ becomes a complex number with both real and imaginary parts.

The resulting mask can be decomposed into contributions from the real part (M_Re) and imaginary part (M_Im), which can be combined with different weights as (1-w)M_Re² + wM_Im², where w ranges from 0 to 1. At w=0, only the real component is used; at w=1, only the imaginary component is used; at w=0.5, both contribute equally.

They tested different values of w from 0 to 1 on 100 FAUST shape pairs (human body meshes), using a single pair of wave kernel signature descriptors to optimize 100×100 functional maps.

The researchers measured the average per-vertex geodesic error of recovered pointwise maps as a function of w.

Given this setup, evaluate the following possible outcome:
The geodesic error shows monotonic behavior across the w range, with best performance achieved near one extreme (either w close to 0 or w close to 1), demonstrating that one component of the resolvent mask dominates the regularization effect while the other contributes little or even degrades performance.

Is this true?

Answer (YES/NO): NO